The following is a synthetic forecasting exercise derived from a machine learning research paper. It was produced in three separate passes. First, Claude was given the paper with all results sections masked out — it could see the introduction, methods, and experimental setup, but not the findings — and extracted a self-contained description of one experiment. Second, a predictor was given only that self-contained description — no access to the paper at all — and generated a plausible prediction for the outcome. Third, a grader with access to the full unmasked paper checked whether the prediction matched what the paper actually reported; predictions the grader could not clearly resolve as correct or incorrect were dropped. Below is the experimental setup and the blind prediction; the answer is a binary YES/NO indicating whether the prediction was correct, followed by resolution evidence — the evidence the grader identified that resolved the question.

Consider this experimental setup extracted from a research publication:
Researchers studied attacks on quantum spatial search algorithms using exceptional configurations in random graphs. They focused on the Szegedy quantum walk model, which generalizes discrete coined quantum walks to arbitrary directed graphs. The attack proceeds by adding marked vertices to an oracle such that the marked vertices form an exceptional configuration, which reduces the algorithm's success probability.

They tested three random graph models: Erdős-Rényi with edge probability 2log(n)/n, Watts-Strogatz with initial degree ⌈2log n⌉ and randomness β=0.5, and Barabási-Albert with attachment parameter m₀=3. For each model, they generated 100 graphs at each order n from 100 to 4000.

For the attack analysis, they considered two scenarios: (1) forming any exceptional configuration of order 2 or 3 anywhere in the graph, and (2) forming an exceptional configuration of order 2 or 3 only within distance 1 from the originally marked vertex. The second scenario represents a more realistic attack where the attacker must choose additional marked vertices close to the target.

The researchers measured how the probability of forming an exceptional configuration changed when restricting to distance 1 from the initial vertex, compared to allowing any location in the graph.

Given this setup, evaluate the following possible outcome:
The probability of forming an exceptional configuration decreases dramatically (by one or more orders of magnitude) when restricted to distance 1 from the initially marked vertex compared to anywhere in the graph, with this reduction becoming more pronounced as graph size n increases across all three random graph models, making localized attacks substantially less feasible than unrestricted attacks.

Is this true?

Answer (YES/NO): NO